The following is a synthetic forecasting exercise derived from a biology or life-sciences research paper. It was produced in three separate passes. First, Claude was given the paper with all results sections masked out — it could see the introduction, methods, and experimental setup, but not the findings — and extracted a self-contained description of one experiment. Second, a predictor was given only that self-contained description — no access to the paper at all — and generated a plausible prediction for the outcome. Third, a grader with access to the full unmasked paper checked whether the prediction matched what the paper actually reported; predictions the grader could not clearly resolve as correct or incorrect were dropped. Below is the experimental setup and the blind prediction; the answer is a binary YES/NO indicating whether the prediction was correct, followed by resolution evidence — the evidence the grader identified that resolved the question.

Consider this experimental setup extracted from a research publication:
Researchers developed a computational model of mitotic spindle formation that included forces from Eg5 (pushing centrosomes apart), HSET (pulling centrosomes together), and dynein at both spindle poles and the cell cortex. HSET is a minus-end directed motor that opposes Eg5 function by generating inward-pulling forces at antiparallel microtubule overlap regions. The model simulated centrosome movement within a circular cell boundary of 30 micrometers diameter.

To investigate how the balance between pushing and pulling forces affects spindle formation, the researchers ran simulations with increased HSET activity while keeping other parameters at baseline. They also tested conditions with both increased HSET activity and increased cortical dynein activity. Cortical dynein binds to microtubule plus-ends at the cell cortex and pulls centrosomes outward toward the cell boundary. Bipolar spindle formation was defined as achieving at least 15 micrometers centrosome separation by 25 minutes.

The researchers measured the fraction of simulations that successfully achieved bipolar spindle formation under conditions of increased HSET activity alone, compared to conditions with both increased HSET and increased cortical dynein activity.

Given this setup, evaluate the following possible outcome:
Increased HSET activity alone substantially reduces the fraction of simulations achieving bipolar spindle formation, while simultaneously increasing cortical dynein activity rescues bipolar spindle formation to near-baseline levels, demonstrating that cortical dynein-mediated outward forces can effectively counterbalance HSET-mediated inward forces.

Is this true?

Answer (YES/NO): NO